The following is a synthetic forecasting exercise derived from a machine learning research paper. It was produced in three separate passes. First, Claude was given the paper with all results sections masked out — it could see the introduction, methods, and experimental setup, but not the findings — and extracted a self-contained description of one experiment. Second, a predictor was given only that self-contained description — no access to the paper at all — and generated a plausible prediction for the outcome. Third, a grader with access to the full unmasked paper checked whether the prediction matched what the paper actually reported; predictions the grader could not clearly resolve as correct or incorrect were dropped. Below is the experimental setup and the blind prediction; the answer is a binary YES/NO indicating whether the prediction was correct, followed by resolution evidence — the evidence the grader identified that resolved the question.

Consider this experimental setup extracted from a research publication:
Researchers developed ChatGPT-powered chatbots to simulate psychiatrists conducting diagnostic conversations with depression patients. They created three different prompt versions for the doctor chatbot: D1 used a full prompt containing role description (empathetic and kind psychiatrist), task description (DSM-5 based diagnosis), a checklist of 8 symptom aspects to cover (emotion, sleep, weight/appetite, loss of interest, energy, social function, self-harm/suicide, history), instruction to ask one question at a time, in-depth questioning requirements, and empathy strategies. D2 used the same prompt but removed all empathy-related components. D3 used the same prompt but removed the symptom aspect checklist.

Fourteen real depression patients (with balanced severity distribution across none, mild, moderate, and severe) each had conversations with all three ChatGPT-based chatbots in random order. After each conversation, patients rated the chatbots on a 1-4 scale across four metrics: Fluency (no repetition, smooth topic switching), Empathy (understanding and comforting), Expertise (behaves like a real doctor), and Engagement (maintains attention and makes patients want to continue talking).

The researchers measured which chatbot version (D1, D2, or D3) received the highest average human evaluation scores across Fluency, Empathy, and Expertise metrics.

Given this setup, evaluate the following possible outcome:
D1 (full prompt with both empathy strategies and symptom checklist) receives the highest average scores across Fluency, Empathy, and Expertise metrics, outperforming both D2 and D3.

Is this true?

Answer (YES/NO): NO